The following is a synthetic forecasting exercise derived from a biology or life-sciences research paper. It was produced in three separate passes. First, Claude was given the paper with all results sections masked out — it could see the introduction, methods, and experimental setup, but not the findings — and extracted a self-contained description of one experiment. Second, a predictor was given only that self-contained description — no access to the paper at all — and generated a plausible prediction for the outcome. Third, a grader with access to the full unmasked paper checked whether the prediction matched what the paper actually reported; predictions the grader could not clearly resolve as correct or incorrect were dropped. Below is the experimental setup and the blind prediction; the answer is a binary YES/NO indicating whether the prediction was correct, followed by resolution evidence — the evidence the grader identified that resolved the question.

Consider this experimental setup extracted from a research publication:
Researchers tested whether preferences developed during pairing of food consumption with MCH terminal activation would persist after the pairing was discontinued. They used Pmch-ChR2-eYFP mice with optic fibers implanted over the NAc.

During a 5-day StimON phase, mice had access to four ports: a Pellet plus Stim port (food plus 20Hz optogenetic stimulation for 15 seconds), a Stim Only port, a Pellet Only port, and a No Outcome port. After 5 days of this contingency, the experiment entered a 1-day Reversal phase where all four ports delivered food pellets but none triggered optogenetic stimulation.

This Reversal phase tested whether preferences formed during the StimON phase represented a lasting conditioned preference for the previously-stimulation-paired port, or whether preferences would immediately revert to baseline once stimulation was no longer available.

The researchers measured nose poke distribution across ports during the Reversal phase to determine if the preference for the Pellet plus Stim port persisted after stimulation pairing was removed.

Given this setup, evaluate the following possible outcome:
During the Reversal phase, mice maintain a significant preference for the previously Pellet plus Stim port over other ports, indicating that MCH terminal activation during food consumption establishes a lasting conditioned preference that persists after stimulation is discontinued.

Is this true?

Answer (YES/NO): NO